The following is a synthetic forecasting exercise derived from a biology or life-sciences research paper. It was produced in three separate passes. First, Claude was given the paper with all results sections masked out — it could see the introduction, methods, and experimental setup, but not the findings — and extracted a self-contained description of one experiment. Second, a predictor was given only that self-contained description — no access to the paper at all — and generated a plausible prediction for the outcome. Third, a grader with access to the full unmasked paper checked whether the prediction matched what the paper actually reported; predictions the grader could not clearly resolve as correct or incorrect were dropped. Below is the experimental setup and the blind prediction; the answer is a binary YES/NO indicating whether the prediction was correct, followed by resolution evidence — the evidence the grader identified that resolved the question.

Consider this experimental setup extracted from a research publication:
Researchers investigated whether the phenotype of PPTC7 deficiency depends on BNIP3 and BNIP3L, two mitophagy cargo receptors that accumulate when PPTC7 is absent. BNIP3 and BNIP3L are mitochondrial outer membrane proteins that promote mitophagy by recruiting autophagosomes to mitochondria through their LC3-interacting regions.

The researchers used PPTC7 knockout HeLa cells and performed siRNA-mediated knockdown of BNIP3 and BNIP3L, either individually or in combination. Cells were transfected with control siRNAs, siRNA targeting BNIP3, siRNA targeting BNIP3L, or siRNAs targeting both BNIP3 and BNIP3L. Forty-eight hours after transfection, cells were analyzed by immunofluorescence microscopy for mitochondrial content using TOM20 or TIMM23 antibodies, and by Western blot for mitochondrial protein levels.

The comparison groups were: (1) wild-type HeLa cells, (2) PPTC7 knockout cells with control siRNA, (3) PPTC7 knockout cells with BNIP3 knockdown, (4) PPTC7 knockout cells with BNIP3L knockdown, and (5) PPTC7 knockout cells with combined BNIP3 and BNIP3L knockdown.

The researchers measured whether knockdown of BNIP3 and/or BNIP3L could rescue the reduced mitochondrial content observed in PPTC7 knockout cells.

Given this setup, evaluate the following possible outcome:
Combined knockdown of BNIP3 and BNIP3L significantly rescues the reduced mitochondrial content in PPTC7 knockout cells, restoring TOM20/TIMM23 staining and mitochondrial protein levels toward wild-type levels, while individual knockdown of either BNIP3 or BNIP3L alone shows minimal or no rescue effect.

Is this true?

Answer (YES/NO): NO